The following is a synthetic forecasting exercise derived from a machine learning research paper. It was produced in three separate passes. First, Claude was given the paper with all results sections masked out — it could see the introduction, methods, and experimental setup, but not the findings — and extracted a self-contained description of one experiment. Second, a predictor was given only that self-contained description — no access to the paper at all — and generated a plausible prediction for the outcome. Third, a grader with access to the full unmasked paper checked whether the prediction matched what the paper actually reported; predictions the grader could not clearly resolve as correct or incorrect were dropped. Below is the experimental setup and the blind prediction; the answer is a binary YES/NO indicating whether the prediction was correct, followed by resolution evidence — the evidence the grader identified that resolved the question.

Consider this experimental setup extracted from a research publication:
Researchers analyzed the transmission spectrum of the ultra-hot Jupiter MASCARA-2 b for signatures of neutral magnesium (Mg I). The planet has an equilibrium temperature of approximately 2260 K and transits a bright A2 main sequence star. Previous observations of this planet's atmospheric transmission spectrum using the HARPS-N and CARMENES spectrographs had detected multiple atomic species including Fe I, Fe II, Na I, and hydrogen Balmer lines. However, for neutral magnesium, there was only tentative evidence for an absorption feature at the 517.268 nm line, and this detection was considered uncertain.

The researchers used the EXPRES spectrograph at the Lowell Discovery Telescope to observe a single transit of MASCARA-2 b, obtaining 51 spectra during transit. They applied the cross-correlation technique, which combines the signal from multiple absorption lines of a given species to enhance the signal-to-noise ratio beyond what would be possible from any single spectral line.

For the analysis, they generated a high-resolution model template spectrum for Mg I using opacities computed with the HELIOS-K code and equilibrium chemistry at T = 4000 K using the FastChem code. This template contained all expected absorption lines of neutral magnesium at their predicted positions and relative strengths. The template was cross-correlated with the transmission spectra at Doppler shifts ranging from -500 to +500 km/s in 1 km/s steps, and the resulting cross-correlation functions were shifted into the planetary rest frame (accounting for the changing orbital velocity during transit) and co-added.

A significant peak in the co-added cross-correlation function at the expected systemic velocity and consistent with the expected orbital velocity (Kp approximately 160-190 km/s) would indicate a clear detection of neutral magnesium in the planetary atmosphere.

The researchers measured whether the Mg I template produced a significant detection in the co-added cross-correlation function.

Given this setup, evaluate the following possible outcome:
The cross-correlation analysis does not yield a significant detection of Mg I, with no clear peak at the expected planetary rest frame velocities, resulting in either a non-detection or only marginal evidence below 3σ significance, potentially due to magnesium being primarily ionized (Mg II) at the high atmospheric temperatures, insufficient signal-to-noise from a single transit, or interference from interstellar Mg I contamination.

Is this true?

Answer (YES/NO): NO